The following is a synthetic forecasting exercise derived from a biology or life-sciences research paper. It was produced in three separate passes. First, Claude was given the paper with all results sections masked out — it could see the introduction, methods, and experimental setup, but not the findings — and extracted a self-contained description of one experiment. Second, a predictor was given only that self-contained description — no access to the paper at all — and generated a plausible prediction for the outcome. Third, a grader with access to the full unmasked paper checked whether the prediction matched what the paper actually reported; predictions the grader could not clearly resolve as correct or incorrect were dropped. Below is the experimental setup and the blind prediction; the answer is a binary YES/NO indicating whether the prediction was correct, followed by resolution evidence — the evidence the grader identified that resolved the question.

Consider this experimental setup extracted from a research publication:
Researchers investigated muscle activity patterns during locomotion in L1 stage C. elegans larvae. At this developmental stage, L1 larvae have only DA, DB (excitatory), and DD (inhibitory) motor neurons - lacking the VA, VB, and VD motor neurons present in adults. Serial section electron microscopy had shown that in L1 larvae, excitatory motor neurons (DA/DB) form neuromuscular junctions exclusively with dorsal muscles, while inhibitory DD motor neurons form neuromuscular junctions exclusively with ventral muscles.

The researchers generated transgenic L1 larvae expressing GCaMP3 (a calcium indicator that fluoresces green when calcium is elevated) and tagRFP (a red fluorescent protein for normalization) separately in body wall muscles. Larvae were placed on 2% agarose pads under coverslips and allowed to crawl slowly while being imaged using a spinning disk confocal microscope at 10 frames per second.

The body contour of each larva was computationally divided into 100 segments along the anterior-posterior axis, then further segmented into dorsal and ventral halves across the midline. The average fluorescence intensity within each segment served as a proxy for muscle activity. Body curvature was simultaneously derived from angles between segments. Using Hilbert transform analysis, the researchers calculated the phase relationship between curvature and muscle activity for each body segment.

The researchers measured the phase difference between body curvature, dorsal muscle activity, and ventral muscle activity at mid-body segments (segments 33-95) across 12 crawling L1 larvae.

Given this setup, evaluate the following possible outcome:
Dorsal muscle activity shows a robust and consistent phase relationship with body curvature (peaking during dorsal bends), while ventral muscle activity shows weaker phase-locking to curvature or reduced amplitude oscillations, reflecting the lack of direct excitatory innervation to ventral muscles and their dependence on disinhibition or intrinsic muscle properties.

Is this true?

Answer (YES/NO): NO